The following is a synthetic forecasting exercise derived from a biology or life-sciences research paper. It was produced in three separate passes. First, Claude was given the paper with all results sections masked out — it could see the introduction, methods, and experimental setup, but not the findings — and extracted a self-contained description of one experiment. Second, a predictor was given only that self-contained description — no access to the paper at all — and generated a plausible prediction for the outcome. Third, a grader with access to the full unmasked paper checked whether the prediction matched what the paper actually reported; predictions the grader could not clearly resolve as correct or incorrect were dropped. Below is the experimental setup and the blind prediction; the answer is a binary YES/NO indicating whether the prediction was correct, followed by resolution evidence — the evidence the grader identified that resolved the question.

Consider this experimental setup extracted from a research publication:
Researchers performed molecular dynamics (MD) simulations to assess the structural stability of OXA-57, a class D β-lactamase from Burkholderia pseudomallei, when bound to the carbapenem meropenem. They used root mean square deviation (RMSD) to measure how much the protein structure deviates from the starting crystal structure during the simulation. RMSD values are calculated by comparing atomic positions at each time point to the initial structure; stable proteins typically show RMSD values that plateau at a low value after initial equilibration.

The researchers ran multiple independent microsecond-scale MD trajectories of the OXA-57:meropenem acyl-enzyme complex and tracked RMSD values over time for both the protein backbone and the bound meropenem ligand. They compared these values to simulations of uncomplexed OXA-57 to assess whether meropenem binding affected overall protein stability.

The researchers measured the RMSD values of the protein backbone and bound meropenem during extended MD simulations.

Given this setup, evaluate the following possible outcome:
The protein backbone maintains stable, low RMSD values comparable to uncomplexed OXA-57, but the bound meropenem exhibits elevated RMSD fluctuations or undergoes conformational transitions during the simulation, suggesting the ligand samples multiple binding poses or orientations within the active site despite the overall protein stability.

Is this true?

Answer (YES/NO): YES